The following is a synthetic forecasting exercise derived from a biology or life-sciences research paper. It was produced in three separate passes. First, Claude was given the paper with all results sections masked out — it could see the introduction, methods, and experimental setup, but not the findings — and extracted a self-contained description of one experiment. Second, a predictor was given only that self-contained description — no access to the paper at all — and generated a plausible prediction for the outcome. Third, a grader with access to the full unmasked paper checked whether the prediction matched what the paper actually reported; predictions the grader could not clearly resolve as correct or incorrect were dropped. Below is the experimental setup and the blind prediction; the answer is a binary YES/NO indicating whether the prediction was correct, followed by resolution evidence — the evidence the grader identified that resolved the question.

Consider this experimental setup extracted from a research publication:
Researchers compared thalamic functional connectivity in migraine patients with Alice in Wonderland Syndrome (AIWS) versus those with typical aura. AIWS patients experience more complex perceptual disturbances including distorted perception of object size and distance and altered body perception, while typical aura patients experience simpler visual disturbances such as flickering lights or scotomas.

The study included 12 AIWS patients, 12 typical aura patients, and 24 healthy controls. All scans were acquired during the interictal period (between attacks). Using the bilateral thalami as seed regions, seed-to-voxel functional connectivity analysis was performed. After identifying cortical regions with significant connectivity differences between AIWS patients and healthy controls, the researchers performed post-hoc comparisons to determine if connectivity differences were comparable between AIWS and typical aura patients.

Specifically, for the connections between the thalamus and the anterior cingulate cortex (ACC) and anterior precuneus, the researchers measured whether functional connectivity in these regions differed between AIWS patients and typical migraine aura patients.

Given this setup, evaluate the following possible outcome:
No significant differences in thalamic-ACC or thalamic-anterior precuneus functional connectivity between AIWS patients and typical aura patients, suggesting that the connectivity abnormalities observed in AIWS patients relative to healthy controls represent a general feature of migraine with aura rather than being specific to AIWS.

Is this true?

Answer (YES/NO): NO